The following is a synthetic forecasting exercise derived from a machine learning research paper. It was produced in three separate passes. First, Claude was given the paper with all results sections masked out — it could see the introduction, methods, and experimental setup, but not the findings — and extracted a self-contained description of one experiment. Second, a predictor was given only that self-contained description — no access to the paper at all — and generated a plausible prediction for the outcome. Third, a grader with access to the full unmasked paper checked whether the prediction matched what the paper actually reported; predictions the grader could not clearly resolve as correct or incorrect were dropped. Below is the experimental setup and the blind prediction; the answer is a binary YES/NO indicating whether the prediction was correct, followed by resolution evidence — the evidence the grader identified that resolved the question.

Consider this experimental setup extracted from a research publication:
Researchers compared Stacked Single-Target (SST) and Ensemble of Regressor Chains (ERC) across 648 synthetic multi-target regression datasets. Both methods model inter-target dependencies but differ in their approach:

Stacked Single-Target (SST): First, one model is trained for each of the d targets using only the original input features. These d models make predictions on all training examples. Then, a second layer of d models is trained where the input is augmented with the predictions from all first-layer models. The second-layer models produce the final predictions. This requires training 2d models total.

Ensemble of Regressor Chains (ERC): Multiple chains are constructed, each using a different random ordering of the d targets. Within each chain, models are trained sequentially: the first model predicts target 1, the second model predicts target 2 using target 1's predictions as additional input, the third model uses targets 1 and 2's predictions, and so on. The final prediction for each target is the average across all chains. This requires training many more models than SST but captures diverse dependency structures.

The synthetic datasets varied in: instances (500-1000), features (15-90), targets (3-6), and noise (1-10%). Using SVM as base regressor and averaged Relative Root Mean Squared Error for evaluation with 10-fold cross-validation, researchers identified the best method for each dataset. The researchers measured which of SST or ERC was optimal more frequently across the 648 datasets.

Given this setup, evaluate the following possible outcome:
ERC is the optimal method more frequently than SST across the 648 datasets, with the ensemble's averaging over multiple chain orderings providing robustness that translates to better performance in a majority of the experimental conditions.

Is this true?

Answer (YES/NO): NO